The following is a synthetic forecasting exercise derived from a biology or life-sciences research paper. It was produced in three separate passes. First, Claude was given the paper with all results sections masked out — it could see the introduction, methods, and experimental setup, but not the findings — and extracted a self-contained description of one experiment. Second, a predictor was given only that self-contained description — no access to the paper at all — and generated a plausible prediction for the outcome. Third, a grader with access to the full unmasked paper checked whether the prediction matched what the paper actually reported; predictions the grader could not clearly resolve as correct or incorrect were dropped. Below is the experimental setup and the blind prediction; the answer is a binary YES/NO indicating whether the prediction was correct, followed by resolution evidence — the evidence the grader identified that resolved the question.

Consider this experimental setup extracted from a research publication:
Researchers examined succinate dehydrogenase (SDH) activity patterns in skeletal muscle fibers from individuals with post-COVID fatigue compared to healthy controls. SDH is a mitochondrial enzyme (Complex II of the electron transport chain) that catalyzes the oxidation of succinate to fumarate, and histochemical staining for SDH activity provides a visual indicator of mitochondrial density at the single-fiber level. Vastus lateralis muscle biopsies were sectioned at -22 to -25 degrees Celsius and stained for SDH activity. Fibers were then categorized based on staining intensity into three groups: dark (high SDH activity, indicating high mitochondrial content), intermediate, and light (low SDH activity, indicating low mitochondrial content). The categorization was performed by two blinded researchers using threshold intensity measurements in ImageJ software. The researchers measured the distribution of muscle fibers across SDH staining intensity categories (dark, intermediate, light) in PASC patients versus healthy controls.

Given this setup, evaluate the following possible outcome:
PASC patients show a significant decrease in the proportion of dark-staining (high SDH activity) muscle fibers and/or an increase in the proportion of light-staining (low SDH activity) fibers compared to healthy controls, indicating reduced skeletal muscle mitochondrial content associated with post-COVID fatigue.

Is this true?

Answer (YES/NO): NO